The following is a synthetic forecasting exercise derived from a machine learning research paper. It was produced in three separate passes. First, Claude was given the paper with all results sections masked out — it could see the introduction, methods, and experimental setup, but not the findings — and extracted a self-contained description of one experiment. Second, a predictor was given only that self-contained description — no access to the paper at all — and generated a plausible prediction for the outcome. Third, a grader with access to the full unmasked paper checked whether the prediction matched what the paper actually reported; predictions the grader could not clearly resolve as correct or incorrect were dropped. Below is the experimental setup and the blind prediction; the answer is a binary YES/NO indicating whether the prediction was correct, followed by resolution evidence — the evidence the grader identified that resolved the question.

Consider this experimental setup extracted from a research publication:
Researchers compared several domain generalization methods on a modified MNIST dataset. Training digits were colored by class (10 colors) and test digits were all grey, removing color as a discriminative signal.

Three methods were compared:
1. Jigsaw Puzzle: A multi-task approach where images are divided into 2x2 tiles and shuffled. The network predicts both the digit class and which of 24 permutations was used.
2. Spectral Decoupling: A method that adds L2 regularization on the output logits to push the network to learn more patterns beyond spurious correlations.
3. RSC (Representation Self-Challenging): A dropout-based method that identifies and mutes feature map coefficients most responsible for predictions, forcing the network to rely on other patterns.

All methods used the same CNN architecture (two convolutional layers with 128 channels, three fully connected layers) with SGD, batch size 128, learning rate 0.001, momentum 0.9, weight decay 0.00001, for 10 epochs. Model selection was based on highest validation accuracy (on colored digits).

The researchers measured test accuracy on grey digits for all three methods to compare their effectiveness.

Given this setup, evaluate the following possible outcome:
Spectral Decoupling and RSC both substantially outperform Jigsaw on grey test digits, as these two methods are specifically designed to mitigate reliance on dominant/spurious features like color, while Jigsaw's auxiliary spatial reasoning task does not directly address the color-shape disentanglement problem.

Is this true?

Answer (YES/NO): NO